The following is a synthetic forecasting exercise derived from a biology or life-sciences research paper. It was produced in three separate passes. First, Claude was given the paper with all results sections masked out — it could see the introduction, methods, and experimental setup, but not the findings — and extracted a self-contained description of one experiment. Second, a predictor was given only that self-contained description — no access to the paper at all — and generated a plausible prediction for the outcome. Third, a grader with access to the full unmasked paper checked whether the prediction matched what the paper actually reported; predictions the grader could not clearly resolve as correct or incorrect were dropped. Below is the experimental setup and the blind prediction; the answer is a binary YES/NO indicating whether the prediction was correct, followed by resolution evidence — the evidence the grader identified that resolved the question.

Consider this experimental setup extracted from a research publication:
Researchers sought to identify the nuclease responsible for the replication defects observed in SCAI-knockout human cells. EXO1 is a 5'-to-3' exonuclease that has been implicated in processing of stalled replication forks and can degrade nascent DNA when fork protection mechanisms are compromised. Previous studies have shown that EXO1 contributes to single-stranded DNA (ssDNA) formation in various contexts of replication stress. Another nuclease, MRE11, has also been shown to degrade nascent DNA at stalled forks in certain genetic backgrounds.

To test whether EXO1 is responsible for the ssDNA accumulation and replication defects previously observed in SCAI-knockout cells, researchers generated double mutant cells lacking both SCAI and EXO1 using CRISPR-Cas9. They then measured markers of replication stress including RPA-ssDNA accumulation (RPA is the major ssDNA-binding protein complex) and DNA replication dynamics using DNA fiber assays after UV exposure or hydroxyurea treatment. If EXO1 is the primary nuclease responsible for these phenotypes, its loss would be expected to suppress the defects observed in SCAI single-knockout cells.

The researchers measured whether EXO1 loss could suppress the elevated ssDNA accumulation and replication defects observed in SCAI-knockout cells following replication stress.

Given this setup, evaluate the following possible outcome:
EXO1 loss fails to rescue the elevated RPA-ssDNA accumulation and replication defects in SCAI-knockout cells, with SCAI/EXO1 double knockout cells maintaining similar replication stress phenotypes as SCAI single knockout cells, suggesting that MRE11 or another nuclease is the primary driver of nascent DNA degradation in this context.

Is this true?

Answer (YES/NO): NO